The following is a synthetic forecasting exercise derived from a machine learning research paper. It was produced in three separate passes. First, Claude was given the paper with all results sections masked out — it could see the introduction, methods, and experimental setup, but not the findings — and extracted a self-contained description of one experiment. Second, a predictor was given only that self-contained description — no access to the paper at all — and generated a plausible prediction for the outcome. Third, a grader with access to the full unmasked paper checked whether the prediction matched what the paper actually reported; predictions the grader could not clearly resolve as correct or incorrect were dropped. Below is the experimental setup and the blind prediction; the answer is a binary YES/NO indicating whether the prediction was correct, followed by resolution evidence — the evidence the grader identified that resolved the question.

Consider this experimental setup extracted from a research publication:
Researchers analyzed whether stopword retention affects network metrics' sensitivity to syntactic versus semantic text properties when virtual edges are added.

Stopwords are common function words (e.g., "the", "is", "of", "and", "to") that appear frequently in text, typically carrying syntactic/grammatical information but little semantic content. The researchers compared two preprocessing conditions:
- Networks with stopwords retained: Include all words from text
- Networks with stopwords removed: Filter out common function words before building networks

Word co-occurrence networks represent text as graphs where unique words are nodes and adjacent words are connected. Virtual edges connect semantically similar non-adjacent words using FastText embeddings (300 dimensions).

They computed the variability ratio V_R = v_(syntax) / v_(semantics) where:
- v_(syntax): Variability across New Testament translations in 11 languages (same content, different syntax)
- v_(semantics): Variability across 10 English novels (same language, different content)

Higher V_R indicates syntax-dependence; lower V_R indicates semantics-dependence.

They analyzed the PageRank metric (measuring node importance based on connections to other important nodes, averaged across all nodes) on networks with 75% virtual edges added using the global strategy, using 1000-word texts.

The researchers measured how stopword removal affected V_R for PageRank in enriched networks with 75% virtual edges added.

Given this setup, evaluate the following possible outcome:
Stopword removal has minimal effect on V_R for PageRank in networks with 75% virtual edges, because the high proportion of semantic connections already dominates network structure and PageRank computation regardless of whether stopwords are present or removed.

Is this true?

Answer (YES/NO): YES